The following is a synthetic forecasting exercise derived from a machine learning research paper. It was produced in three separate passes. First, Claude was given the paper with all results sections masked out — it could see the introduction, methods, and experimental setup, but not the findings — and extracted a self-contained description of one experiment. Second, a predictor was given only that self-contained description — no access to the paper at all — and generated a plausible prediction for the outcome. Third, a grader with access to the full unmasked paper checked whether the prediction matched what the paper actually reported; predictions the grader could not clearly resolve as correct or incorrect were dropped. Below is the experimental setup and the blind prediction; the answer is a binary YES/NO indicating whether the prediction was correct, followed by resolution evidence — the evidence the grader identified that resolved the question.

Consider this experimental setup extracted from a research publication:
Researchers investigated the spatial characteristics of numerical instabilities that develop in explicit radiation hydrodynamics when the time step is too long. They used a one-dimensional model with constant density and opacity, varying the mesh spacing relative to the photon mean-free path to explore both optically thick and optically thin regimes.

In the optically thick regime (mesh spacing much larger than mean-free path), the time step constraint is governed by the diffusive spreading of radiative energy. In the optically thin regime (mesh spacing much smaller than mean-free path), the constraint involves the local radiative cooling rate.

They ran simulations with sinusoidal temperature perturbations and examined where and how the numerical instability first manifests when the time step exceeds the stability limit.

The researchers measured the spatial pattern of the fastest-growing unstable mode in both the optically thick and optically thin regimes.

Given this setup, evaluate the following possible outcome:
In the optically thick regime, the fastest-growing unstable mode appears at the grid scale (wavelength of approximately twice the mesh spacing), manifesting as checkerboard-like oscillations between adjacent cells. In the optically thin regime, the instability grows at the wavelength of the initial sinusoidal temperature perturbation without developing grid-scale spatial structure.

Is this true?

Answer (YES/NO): NO